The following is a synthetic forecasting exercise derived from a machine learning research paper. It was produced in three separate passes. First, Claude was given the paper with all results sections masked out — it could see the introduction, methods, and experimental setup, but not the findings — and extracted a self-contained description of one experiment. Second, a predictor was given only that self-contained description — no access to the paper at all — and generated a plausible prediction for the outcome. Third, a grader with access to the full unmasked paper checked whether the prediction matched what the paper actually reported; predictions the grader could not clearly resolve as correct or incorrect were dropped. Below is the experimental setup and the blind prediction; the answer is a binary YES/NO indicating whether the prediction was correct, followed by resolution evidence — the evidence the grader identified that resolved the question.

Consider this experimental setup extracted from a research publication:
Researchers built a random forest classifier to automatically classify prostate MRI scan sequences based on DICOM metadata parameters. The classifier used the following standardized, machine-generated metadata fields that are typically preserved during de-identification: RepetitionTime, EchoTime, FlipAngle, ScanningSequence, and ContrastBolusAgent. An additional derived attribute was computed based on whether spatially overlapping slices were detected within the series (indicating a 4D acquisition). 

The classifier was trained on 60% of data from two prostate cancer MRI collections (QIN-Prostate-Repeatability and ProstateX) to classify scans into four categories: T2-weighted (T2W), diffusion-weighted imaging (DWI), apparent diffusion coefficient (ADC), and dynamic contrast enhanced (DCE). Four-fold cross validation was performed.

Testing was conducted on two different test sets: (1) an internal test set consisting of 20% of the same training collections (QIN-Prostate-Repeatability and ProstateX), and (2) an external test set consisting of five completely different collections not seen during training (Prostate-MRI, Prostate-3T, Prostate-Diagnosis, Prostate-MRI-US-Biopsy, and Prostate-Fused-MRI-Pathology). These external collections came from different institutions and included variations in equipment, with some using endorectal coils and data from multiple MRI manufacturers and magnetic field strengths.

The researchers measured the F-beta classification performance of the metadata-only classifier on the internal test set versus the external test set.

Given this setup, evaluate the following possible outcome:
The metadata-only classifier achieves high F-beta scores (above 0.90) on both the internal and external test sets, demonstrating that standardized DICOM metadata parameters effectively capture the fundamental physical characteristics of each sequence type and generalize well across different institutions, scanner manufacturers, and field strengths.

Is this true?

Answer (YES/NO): NO